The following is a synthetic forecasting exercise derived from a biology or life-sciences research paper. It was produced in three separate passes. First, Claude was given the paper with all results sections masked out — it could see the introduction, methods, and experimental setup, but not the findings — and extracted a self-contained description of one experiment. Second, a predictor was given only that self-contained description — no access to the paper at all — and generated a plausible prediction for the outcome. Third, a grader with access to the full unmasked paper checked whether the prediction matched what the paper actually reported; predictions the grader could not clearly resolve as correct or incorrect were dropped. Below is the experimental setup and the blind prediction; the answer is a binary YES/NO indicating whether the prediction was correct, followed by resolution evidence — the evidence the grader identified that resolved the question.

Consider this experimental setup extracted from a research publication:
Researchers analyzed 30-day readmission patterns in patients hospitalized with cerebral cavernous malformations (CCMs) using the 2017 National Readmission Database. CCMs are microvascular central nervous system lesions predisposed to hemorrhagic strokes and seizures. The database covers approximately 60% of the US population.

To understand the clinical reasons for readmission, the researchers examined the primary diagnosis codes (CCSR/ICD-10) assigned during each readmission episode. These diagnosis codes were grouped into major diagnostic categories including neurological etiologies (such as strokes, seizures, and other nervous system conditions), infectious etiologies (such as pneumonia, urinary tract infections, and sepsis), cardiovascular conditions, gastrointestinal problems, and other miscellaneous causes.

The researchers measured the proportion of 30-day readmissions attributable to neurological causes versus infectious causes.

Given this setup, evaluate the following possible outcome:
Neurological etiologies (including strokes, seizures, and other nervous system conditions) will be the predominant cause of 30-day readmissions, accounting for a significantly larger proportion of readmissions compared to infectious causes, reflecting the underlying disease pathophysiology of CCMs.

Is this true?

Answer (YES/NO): YES